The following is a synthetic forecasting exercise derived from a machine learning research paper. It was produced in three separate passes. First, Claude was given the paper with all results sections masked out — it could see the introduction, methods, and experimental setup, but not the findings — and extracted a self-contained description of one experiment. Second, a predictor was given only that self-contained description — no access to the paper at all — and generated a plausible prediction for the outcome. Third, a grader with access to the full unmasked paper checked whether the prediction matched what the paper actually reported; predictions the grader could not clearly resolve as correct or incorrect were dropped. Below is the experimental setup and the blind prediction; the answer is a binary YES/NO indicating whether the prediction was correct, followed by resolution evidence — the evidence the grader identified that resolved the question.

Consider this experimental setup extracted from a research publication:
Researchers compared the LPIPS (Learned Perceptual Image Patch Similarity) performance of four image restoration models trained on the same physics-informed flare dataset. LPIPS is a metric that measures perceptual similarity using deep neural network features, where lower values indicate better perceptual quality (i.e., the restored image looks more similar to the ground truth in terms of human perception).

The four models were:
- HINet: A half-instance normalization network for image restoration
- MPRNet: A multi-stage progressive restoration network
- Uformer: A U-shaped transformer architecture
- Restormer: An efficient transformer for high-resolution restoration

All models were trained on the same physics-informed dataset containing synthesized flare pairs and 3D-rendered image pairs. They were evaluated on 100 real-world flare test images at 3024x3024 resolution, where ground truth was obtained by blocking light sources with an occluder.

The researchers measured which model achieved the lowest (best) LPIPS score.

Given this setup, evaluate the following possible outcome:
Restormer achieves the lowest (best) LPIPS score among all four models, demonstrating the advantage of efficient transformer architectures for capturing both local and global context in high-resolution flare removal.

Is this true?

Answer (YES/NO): NO